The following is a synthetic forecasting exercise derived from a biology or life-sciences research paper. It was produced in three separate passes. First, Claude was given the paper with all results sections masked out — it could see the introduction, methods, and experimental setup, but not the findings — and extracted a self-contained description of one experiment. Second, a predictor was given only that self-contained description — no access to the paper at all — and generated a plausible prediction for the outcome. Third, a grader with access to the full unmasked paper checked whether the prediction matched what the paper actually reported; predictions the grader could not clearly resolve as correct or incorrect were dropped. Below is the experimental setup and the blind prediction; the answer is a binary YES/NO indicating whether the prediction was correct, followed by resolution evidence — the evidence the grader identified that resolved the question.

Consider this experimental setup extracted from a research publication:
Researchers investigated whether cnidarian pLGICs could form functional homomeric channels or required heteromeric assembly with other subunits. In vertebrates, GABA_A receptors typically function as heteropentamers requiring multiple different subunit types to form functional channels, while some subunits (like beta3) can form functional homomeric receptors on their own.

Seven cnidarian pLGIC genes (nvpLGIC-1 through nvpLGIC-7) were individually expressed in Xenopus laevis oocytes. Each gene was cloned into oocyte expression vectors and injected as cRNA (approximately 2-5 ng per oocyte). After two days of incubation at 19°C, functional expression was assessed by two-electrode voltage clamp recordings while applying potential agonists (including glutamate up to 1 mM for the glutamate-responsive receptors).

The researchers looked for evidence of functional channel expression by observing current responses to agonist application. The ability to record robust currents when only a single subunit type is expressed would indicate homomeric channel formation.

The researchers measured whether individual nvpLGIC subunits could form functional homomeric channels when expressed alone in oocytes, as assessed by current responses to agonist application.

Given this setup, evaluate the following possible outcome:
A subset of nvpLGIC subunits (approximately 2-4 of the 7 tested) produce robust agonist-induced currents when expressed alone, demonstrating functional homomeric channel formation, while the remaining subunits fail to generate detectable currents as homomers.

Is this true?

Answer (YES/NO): YES